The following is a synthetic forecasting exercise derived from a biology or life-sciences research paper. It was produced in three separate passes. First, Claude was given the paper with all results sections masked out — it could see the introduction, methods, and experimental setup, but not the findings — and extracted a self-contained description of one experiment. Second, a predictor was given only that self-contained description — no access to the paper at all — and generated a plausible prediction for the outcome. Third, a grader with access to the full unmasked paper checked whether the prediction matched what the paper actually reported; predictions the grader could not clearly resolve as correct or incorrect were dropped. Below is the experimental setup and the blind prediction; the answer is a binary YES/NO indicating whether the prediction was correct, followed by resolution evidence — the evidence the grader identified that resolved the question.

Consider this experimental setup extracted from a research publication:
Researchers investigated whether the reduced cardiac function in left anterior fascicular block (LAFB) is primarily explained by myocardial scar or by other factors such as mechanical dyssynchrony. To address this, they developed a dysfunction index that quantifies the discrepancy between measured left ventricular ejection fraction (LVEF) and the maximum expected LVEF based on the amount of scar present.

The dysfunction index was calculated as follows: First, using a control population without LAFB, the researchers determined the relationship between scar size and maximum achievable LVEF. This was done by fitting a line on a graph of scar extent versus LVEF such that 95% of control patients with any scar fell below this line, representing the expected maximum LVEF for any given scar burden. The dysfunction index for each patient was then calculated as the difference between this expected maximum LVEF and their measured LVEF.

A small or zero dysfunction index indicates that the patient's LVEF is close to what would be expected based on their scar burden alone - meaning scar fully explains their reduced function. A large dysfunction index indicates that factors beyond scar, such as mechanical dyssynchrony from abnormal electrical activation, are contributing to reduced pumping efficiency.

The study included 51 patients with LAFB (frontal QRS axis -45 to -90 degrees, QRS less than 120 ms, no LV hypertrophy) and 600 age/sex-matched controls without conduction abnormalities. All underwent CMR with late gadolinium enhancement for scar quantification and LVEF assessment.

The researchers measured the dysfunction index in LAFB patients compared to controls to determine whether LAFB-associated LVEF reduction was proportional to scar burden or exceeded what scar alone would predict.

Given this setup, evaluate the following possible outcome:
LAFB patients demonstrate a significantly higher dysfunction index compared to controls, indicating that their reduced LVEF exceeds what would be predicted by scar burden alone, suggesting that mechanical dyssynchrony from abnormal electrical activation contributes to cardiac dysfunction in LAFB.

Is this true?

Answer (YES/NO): NO